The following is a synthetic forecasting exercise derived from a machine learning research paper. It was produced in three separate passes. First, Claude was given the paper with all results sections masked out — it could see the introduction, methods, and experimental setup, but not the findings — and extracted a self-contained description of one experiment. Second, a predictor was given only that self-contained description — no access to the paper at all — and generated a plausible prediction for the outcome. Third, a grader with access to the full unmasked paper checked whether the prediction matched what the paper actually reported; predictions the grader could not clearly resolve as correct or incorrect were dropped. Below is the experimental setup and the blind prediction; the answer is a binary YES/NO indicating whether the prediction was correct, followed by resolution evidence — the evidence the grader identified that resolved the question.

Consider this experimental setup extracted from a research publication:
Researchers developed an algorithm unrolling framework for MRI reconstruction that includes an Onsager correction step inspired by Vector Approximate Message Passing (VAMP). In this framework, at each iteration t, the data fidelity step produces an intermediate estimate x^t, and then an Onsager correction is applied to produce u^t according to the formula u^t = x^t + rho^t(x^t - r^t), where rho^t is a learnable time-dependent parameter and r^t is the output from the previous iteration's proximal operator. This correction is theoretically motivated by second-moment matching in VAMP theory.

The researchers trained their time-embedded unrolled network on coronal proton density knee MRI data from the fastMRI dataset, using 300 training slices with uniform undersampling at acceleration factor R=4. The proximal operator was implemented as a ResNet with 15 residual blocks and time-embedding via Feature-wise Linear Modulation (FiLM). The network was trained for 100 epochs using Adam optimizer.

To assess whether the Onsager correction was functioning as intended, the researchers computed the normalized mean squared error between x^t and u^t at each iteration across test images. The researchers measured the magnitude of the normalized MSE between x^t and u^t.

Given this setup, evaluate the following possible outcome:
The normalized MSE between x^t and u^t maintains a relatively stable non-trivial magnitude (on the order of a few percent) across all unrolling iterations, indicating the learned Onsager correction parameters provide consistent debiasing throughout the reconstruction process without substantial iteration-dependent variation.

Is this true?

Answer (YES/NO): NO